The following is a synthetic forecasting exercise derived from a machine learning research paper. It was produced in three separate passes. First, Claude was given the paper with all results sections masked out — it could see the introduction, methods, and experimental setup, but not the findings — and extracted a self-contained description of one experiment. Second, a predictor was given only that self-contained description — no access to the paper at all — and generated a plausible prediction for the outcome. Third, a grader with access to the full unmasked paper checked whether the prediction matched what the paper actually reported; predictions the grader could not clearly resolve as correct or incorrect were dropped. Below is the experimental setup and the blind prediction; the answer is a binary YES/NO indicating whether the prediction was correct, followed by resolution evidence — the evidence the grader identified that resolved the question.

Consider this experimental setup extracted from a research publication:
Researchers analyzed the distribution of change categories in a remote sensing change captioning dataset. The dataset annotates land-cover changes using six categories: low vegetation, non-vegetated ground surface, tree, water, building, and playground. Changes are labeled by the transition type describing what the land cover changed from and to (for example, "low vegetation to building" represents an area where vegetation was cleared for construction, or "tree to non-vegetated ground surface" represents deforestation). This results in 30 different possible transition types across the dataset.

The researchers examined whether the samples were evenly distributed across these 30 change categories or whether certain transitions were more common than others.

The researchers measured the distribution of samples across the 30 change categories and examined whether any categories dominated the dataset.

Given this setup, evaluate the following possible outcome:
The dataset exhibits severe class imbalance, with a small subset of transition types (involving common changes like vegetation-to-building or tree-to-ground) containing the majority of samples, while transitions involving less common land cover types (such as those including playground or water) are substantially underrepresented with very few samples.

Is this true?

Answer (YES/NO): NO